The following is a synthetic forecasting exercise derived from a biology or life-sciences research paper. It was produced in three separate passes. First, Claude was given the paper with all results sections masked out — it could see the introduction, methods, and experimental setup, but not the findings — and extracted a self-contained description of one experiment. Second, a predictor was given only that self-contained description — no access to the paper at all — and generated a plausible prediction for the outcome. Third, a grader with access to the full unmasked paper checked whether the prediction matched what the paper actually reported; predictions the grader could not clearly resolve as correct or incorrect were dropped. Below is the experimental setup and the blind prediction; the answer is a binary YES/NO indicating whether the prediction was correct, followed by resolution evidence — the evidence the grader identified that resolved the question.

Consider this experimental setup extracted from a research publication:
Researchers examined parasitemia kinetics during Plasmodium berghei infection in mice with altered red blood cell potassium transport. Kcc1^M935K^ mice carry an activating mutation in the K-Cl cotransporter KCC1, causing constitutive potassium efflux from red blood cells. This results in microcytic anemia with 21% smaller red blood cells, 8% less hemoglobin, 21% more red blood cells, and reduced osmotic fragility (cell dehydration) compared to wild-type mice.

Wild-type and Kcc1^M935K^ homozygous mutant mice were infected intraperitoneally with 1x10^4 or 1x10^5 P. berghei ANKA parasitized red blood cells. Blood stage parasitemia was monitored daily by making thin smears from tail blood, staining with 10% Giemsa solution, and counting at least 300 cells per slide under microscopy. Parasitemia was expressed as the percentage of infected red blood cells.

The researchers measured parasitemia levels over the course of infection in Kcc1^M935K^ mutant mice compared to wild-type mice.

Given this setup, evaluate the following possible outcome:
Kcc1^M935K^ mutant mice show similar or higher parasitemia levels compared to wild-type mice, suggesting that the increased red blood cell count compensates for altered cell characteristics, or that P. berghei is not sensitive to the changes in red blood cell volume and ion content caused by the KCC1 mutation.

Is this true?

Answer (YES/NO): NO